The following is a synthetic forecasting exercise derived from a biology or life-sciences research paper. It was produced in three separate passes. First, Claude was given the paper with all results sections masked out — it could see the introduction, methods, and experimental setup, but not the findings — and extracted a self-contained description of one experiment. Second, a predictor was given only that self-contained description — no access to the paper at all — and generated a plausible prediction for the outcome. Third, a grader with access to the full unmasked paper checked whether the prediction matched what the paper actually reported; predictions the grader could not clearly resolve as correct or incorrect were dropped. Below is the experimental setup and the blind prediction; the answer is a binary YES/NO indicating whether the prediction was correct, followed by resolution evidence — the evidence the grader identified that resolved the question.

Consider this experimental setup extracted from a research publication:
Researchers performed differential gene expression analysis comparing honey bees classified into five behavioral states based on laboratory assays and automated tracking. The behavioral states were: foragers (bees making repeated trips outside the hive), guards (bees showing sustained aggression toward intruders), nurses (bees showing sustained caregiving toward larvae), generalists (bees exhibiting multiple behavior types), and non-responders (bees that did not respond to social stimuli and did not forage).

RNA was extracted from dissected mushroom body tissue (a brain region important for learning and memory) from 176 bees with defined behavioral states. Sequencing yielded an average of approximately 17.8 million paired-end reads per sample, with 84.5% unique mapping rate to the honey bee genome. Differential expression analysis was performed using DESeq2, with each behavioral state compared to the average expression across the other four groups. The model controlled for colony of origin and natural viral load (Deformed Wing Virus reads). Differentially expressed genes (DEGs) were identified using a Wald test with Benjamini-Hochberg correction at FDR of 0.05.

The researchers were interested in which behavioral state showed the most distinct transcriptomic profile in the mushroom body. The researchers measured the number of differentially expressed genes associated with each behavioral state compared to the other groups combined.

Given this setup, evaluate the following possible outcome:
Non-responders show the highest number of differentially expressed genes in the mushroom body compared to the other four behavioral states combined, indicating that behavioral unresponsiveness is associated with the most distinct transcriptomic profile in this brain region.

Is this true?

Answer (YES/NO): YES